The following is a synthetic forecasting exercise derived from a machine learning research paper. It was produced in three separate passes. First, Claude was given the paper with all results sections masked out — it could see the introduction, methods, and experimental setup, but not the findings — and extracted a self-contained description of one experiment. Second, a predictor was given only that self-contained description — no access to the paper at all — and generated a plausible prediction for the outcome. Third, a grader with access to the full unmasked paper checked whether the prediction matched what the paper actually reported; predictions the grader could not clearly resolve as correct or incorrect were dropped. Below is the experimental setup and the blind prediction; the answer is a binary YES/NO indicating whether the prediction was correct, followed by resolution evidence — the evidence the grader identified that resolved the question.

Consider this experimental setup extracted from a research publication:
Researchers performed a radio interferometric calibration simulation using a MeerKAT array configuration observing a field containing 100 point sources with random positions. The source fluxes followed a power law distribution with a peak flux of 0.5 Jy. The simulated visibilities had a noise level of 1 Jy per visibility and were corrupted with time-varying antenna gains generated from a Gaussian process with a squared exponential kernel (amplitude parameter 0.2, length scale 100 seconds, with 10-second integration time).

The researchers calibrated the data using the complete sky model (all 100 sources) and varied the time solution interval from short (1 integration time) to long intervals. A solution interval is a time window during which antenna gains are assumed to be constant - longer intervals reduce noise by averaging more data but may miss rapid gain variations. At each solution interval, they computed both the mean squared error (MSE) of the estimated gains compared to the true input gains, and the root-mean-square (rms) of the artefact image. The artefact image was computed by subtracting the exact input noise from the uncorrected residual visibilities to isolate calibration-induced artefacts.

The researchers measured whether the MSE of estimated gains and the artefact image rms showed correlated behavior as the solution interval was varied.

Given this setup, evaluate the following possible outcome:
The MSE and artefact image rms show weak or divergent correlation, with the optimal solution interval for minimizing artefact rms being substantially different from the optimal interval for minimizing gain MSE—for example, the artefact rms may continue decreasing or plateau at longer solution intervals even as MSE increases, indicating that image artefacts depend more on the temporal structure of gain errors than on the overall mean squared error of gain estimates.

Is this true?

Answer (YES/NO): NO